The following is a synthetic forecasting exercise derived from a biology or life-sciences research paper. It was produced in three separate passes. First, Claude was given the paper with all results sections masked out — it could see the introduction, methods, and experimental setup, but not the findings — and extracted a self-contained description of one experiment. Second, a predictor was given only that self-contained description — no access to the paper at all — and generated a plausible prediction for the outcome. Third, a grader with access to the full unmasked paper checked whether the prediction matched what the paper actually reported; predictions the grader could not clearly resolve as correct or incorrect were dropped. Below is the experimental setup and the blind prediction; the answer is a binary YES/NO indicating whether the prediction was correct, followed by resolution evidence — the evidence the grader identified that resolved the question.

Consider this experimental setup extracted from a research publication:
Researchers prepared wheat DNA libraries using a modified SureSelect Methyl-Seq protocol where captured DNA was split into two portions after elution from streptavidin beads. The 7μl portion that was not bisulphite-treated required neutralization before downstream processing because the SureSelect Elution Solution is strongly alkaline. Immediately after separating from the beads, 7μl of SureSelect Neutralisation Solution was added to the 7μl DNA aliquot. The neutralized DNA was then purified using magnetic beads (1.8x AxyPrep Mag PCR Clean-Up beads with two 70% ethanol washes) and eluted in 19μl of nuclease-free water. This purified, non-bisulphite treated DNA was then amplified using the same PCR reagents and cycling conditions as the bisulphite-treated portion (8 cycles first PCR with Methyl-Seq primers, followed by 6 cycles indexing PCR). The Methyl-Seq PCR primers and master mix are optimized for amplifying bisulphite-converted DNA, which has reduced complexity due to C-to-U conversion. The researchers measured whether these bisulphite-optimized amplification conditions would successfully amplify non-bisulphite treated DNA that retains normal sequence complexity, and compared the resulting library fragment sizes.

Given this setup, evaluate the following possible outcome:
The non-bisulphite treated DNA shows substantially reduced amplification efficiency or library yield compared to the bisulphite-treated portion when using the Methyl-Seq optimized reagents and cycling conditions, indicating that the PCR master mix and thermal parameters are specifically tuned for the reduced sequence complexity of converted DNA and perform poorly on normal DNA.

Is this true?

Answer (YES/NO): NO